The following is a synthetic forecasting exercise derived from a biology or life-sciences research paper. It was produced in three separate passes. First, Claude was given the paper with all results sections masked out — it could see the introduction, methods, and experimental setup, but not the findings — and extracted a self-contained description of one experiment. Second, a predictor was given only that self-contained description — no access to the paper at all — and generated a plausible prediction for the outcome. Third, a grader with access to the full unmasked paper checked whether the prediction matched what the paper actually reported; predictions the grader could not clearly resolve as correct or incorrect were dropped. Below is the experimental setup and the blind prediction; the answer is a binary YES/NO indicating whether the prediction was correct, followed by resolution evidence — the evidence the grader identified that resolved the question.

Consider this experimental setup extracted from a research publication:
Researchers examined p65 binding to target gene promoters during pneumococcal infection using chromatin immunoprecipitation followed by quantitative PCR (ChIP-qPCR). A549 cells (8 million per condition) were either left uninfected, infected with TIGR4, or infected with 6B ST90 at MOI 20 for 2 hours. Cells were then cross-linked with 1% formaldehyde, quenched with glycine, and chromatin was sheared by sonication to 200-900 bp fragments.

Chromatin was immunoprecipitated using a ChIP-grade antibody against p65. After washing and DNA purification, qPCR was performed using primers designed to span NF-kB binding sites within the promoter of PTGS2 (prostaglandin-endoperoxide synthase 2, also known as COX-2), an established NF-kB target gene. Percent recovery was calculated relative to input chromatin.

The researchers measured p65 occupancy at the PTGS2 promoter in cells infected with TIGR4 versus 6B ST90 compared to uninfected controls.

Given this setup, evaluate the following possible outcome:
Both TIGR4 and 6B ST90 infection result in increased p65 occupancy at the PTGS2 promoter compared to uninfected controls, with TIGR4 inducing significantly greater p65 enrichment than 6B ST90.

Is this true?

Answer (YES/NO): NO